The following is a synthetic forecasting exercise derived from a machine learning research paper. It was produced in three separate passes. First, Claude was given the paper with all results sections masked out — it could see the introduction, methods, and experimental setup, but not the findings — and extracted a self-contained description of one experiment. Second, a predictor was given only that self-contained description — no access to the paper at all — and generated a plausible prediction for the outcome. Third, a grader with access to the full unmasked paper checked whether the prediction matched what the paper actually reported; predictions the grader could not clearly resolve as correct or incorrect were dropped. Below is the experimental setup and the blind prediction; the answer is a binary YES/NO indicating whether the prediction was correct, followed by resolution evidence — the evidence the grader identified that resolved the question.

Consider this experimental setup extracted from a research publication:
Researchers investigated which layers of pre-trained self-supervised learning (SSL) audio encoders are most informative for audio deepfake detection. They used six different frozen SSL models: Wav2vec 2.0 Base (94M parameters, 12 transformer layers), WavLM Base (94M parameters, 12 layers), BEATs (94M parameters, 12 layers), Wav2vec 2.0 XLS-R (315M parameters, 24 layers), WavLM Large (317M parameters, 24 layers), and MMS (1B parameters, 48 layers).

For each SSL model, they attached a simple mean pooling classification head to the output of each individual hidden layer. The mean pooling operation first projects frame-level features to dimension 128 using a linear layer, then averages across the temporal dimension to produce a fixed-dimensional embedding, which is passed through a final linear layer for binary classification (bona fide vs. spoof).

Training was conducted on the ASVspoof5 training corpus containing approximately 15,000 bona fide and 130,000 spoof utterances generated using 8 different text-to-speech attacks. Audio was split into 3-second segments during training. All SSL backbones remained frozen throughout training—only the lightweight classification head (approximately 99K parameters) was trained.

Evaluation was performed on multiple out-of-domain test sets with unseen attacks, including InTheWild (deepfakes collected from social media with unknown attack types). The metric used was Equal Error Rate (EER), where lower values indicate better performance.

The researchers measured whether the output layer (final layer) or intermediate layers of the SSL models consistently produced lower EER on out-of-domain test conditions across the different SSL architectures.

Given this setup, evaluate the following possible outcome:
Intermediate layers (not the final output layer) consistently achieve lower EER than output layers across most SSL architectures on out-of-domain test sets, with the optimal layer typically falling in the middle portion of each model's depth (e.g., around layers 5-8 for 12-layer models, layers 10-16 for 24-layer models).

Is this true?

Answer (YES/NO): NO